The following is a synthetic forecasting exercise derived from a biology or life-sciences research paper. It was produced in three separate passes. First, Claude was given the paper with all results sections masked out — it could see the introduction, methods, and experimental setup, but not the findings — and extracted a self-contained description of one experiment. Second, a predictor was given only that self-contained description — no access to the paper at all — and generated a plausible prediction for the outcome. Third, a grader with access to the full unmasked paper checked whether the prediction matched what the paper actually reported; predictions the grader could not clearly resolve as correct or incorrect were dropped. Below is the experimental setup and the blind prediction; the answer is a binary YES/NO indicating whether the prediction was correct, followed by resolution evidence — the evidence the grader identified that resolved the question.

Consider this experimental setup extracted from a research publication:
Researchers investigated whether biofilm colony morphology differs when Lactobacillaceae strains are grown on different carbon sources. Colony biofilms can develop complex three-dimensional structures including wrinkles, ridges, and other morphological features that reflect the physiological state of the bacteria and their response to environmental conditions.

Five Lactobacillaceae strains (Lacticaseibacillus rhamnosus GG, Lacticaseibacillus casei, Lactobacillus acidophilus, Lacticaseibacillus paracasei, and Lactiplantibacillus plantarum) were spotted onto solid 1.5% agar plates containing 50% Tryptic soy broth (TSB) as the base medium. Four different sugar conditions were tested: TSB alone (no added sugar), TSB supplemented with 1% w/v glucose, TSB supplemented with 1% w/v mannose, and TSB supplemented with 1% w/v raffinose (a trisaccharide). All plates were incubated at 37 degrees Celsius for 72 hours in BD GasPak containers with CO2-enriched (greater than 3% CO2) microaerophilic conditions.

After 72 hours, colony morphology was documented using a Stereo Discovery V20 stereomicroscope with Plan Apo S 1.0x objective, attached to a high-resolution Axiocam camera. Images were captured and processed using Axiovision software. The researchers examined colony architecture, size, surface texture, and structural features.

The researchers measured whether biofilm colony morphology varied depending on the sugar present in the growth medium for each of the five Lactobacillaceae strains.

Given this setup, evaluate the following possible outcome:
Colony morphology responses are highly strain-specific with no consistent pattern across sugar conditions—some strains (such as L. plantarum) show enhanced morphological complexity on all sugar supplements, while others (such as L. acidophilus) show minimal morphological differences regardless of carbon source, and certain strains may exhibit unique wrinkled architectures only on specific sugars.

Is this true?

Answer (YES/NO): NO